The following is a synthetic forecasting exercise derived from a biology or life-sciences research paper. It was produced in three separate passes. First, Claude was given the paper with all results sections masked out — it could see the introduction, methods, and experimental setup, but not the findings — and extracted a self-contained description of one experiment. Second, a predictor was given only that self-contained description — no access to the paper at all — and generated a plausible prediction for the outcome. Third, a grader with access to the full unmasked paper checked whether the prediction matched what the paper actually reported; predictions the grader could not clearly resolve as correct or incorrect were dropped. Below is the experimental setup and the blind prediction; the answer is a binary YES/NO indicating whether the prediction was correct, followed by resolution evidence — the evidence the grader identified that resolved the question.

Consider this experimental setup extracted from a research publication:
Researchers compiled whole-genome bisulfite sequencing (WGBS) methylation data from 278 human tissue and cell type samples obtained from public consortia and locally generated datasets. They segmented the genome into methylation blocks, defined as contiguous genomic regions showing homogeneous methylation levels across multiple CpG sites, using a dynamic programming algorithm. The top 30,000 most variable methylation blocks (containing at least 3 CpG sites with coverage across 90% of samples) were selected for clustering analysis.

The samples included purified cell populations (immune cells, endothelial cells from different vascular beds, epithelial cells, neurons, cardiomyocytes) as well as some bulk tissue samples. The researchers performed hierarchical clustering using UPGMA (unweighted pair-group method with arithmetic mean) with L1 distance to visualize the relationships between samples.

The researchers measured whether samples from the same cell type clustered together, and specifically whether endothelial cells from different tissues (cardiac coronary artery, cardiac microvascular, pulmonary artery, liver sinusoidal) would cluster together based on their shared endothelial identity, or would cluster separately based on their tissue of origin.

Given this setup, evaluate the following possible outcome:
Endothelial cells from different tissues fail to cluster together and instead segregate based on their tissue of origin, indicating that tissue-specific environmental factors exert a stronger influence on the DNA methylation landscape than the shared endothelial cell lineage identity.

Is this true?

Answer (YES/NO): NO